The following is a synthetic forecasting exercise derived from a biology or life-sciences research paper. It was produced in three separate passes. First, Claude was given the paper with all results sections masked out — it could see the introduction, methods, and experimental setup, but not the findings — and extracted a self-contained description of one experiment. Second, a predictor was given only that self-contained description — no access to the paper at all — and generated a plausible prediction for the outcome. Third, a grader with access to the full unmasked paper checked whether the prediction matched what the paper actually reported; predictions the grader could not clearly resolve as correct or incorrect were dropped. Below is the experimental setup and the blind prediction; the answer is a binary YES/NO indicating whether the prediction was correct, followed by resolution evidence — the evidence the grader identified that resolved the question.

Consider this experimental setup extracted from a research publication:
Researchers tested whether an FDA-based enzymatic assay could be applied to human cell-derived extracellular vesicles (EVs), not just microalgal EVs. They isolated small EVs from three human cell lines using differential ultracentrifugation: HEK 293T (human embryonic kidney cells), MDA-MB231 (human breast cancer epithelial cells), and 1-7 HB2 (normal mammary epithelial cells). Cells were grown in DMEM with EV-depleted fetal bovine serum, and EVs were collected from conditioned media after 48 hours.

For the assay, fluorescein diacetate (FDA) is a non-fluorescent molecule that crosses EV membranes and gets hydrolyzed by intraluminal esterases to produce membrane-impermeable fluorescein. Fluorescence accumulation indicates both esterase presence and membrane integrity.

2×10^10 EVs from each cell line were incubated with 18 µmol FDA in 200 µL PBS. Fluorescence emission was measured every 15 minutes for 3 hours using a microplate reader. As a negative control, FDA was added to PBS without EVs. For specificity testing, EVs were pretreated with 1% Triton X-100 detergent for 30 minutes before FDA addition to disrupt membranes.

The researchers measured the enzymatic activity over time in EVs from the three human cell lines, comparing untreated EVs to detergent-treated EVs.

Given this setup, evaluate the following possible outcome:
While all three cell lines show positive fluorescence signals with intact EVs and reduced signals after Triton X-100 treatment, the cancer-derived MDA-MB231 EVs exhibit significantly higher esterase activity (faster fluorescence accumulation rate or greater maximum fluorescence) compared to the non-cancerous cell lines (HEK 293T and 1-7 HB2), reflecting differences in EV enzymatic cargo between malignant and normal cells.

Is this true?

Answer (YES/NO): NO